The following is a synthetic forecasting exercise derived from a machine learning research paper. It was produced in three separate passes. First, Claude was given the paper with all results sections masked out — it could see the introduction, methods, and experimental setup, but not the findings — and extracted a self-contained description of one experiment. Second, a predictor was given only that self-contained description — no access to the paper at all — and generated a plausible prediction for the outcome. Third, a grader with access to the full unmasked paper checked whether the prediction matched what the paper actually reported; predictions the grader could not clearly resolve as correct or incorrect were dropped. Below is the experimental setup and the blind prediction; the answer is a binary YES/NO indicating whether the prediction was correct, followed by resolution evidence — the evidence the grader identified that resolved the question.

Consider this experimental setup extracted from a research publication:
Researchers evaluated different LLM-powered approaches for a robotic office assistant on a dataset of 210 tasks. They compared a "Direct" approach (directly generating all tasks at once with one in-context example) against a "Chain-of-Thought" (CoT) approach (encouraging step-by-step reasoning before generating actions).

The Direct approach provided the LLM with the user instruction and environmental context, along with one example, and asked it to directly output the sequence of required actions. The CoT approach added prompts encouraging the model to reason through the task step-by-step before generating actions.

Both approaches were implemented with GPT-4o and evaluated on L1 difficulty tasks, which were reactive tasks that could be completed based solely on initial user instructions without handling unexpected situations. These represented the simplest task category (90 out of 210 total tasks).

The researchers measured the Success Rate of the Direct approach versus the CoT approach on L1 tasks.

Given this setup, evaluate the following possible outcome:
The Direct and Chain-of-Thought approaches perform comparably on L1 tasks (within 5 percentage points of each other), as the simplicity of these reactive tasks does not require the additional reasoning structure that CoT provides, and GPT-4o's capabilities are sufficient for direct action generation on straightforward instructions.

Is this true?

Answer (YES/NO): NO